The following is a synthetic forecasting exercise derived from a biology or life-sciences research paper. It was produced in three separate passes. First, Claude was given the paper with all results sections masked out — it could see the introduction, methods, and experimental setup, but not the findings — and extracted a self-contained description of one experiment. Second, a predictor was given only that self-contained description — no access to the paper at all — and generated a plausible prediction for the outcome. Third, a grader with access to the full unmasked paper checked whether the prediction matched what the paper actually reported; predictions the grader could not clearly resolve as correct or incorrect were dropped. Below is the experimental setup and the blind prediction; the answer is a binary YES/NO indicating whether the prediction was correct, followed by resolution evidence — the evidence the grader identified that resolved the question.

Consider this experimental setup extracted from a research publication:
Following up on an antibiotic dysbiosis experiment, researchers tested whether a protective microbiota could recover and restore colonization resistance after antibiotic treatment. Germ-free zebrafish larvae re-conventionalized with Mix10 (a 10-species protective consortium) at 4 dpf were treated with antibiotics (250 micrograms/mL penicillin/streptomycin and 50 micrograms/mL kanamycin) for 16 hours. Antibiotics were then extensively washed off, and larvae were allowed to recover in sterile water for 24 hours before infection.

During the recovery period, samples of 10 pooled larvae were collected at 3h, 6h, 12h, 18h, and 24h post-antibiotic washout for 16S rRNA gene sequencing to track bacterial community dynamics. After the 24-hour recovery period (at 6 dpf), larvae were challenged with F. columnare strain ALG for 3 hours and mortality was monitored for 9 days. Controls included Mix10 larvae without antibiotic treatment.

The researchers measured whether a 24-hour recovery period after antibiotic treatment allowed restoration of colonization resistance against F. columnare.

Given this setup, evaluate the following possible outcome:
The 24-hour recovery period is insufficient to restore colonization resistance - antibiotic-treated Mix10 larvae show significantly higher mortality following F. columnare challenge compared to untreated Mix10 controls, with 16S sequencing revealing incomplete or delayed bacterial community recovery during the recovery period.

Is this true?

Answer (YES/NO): NO